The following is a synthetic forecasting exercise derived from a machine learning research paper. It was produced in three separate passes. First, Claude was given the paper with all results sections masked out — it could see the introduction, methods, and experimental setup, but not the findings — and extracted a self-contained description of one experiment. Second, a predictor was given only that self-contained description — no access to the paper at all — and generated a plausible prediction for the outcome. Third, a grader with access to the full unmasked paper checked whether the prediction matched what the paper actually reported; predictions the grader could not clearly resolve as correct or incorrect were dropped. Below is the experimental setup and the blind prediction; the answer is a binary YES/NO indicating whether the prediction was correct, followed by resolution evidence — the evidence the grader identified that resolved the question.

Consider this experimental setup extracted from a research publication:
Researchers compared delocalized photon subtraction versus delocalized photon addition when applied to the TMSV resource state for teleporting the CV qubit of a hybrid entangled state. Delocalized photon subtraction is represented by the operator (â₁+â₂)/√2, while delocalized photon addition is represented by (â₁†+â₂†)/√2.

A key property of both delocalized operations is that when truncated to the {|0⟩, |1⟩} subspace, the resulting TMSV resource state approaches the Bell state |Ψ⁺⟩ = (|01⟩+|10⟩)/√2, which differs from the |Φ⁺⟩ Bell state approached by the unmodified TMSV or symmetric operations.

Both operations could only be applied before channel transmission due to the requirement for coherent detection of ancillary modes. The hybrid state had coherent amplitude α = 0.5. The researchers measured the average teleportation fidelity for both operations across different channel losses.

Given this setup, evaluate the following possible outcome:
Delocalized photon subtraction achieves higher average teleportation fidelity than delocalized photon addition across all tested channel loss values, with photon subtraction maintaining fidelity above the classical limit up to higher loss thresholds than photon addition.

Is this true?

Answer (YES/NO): NO